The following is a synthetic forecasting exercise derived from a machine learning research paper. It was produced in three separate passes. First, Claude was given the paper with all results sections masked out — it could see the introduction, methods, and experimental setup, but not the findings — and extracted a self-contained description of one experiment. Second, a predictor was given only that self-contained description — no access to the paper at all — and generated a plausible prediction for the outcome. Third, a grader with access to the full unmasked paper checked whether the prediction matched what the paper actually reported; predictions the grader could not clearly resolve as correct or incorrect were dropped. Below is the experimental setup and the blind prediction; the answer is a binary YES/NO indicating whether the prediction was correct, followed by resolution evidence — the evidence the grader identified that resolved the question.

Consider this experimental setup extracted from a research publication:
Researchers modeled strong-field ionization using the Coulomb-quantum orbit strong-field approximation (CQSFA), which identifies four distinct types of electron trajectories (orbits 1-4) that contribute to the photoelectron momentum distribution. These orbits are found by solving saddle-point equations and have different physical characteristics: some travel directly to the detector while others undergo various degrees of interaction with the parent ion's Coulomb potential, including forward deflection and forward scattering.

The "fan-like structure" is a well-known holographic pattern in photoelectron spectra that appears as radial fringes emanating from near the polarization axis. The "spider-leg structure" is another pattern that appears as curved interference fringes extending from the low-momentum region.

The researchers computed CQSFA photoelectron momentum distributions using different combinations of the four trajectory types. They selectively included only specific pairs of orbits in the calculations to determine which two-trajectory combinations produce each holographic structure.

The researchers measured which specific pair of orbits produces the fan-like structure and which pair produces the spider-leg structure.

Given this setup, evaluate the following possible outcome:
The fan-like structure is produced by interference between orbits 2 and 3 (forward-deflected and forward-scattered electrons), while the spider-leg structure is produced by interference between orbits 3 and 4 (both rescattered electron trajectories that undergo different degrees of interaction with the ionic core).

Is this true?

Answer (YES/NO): NO